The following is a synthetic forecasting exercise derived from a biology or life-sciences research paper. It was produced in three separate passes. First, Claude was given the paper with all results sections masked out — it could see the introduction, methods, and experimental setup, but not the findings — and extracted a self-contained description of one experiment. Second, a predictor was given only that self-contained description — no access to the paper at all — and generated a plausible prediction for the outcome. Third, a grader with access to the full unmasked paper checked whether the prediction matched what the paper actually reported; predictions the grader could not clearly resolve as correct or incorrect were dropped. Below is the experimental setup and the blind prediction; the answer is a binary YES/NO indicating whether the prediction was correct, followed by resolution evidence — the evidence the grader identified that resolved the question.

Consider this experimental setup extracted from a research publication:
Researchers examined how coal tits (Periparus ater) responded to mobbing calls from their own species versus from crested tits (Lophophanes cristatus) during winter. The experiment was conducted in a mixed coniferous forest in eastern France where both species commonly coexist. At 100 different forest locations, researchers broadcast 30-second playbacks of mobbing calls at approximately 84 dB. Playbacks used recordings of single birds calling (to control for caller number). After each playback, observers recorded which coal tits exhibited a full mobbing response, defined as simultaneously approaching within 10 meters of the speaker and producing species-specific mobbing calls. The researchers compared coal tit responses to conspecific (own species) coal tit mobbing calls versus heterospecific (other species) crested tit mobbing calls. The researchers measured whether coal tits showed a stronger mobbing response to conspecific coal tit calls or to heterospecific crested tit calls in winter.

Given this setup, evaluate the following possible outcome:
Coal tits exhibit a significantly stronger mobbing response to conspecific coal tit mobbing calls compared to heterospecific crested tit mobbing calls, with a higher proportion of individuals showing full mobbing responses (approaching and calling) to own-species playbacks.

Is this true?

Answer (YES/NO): YES